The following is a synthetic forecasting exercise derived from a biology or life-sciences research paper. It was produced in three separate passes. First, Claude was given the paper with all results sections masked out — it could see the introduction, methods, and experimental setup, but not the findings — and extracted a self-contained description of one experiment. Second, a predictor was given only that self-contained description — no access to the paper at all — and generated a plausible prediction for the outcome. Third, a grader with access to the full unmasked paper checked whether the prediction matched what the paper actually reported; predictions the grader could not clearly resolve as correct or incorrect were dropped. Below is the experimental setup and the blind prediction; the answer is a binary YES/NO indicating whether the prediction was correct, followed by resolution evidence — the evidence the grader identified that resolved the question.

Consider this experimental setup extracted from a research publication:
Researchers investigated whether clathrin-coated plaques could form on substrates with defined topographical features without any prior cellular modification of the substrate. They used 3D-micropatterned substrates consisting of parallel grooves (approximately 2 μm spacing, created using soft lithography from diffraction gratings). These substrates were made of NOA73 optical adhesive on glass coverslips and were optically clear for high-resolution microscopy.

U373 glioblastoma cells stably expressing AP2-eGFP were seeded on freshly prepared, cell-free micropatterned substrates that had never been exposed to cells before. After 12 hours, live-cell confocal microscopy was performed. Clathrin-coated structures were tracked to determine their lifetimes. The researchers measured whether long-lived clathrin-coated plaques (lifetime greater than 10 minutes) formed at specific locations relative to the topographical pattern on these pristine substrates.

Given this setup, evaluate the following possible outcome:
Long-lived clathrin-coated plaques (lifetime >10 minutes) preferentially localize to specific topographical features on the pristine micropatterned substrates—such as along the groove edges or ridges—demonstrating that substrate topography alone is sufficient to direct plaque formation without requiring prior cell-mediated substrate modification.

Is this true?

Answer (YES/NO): YES